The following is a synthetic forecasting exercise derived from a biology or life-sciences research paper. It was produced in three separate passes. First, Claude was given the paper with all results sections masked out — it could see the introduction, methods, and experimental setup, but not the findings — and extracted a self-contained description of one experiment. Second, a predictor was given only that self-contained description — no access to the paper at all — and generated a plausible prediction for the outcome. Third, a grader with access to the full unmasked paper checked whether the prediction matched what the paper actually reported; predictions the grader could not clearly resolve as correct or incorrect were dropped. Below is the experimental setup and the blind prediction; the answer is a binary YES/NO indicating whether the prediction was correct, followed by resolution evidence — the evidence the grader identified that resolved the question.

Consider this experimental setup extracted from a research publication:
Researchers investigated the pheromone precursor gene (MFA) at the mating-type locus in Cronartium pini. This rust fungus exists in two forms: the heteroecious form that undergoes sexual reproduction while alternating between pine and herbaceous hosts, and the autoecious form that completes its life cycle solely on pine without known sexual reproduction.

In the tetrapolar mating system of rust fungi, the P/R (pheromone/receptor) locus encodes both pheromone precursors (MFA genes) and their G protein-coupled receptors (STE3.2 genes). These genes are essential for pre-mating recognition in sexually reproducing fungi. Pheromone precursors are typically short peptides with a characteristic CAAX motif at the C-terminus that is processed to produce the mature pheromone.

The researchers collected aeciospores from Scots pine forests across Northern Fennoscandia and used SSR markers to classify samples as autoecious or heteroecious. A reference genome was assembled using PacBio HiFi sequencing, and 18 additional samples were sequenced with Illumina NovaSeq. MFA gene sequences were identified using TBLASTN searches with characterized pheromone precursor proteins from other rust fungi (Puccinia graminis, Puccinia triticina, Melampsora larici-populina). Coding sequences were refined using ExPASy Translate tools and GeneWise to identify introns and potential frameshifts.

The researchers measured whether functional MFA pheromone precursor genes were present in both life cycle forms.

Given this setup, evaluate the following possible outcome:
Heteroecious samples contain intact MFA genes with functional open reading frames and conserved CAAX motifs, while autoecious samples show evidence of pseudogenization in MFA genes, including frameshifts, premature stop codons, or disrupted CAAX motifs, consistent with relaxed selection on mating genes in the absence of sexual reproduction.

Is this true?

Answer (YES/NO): NO